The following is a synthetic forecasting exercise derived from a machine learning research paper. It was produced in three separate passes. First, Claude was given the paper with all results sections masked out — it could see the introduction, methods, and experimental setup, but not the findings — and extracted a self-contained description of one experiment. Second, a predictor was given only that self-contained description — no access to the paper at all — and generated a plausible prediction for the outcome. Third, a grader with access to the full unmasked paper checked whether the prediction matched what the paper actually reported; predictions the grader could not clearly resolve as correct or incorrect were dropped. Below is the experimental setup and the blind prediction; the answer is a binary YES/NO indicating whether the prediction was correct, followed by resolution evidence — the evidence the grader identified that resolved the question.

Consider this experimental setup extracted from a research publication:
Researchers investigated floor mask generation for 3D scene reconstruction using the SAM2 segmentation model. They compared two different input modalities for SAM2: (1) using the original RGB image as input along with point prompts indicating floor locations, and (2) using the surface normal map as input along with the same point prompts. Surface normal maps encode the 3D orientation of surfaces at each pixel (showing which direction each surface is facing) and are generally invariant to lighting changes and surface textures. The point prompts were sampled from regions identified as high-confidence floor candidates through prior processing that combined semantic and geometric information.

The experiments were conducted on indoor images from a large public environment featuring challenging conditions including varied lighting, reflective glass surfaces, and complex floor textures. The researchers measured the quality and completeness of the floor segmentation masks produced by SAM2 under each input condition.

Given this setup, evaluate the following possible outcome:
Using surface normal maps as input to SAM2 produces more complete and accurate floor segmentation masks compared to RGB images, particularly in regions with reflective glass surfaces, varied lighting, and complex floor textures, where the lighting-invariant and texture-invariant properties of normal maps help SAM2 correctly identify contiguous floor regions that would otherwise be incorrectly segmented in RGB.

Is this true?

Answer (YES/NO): YES